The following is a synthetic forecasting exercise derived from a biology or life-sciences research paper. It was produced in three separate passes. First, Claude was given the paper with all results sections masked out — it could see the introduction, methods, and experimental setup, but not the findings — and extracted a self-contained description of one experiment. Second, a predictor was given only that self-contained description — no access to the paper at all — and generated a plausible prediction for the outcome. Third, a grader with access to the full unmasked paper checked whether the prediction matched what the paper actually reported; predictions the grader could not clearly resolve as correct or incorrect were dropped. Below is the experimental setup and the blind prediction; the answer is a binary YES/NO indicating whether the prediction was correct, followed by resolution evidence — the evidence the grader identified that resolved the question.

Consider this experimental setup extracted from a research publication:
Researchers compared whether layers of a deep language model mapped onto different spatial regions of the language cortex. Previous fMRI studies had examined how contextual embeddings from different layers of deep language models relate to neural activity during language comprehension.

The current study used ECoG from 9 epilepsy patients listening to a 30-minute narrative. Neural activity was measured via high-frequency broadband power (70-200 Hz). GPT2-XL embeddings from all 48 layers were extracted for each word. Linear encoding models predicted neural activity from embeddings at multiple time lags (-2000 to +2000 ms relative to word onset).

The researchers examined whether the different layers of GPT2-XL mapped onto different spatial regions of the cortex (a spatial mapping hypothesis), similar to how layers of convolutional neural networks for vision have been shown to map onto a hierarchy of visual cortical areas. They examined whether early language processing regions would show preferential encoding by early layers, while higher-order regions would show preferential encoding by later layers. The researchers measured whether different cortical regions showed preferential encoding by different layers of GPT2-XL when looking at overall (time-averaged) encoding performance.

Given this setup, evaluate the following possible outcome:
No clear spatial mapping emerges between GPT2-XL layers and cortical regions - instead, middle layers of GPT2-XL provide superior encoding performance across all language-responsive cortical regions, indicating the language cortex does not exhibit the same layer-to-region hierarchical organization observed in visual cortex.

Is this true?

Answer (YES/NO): YES